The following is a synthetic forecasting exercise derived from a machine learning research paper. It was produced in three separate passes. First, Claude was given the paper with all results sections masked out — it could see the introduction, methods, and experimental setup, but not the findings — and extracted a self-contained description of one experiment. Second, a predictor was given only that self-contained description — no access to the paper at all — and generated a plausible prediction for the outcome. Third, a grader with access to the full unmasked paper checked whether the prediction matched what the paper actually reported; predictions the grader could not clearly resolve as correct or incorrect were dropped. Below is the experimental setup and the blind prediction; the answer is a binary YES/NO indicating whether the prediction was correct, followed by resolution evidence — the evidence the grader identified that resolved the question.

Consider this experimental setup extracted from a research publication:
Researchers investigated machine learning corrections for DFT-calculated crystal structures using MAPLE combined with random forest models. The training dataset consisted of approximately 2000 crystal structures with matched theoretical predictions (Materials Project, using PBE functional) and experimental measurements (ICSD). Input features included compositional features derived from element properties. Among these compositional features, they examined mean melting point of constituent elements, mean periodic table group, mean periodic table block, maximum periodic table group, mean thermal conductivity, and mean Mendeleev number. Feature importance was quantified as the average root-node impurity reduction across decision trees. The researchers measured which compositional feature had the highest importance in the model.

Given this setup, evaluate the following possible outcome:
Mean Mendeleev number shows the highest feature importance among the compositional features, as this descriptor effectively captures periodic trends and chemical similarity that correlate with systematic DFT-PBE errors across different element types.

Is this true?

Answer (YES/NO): NO